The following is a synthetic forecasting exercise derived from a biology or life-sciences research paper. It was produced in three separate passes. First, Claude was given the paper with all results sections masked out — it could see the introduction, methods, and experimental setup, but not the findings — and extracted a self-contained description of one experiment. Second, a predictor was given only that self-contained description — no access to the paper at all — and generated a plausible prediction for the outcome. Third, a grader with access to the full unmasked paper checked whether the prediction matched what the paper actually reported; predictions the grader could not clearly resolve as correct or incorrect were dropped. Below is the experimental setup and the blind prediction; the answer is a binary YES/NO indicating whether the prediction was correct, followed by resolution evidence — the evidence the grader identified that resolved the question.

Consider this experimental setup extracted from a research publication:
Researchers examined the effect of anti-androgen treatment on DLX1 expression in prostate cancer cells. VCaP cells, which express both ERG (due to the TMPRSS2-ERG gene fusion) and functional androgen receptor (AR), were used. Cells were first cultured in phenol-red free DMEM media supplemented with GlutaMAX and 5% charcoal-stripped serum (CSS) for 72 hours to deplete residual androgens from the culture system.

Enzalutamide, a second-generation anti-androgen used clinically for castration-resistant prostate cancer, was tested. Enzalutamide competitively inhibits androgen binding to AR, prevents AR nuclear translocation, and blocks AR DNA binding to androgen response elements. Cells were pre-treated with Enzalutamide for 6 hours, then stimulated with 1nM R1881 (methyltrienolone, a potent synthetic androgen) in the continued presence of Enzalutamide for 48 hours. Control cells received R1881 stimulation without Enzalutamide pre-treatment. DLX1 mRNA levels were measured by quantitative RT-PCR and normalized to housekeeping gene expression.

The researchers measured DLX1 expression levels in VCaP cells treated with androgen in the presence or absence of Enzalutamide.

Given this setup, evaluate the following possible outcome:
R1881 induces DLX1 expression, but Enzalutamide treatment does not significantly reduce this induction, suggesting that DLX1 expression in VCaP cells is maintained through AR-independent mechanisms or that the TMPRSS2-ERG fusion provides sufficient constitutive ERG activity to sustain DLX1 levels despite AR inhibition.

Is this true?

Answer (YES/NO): NO